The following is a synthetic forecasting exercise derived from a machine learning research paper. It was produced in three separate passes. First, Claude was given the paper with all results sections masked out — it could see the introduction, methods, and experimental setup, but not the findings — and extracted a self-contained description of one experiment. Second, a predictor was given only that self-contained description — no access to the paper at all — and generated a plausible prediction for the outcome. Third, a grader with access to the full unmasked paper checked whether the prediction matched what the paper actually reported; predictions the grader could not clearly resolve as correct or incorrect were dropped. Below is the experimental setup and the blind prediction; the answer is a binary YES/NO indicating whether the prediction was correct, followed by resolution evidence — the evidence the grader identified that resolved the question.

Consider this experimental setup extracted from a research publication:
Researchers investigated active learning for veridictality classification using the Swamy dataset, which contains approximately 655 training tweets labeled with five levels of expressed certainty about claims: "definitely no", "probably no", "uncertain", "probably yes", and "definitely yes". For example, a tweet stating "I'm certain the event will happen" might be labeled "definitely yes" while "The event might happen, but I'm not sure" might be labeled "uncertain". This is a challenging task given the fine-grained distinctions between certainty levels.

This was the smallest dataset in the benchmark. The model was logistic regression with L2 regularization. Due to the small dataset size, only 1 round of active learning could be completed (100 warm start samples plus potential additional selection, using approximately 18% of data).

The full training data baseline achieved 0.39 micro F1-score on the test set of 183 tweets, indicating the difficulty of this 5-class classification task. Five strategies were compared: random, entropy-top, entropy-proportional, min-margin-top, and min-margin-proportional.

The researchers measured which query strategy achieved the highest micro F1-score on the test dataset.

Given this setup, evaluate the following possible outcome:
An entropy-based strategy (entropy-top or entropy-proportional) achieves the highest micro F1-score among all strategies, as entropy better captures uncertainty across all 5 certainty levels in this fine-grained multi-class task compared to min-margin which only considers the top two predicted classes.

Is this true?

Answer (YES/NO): YES